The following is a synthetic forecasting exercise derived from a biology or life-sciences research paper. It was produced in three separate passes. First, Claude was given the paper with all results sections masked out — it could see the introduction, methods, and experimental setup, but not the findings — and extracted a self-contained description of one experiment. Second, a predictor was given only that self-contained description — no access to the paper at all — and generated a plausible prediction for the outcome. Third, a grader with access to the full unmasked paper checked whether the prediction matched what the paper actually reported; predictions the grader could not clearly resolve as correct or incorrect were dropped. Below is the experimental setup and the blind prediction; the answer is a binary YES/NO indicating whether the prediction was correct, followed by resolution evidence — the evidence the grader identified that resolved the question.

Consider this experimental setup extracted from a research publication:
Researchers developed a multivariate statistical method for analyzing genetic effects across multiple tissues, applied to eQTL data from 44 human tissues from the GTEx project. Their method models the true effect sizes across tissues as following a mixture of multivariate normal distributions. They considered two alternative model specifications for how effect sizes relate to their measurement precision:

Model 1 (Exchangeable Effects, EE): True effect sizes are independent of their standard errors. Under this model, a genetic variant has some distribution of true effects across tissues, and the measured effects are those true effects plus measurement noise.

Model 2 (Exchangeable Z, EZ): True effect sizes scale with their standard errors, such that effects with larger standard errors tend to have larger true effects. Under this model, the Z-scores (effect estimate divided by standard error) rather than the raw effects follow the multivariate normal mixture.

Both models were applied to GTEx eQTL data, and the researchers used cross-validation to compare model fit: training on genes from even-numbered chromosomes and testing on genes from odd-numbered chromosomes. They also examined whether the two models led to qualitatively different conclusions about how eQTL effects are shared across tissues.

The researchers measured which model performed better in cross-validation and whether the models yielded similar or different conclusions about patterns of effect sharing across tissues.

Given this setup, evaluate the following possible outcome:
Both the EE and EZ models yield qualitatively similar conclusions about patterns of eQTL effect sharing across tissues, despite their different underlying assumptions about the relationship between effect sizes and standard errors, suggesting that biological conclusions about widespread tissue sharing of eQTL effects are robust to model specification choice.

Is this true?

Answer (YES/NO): YES